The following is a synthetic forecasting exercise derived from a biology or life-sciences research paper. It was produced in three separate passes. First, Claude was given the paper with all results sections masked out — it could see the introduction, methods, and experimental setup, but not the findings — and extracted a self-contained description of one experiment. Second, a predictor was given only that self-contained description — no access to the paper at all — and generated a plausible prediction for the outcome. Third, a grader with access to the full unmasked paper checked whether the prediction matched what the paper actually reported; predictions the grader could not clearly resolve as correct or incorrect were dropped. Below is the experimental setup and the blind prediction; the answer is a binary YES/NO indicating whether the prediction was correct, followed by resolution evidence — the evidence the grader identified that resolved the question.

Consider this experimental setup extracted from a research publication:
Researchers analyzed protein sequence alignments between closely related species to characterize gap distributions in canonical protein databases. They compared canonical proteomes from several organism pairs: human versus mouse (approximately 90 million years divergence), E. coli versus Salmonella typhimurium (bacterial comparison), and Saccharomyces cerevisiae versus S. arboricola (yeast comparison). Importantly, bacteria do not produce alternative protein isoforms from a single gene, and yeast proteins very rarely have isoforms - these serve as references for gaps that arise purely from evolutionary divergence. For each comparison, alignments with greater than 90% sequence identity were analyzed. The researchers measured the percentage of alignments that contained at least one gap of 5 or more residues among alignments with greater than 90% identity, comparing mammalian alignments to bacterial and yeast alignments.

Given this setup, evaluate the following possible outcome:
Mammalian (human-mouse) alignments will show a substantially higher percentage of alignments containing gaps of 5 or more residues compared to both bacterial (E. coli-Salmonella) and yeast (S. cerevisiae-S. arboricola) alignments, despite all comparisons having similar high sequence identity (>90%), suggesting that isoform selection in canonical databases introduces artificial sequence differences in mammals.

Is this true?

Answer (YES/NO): YES